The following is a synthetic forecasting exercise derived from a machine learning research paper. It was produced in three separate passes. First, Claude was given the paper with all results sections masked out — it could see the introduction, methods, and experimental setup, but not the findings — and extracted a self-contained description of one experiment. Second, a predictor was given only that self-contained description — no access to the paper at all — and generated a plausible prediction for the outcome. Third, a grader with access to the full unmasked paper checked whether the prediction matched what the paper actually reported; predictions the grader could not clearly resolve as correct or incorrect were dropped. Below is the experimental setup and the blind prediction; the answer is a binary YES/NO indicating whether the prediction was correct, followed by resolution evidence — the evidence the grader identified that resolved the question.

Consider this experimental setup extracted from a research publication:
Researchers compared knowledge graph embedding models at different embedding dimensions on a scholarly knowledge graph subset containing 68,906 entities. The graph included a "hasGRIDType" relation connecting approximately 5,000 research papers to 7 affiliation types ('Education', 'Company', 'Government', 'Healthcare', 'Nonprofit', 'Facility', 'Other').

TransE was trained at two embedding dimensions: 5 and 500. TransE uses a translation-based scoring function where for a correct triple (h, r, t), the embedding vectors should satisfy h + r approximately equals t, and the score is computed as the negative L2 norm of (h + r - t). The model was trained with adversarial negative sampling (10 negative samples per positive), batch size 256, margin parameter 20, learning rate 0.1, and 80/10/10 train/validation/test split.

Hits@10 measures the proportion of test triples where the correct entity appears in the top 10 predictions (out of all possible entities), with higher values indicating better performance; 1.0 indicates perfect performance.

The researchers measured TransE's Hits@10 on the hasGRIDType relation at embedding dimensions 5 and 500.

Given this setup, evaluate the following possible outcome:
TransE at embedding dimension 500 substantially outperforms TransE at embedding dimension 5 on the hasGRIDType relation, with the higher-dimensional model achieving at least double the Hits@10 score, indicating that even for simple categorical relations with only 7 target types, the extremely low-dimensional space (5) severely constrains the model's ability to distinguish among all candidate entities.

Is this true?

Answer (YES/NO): NO